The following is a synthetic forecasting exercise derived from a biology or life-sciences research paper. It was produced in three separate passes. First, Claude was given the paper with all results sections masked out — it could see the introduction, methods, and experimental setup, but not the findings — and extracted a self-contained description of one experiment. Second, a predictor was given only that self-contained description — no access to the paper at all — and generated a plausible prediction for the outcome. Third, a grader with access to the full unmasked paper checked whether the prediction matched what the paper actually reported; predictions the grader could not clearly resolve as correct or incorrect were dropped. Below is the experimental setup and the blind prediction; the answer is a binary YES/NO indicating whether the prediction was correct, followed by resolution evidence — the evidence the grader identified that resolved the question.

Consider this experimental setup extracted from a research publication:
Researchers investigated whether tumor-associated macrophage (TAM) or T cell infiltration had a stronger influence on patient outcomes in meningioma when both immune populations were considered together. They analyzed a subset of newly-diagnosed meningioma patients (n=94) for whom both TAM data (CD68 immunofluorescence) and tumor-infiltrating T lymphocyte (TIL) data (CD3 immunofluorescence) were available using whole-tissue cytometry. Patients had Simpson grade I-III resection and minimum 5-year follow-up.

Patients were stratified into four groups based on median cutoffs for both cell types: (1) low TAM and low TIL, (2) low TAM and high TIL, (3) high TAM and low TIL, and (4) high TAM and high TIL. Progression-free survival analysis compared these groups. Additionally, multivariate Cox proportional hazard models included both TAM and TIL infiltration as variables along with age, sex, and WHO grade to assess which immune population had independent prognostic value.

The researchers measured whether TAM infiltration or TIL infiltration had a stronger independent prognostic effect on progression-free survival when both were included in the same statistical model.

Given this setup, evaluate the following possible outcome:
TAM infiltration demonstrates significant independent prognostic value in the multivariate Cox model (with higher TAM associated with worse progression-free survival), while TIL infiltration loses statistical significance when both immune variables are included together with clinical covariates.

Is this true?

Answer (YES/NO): NO